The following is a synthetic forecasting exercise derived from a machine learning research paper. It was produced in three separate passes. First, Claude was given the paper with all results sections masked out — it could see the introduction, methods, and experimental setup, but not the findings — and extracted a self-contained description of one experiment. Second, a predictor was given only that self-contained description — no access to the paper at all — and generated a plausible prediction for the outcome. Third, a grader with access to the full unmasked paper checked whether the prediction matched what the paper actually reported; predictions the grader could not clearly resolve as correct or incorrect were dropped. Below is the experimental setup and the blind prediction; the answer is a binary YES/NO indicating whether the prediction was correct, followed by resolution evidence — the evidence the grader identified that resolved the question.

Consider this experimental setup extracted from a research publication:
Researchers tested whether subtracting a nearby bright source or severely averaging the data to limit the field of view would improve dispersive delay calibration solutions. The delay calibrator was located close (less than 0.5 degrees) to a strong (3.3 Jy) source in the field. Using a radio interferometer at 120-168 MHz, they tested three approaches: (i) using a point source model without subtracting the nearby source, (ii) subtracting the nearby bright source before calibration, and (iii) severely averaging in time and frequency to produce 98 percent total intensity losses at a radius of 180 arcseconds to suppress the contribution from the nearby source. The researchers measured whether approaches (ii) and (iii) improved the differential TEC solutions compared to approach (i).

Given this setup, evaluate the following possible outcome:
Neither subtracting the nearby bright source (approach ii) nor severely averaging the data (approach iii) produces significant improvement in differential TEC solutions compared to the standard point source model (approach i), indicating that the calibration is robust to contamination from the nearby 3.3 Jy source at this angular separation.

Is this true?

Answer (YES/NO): YES